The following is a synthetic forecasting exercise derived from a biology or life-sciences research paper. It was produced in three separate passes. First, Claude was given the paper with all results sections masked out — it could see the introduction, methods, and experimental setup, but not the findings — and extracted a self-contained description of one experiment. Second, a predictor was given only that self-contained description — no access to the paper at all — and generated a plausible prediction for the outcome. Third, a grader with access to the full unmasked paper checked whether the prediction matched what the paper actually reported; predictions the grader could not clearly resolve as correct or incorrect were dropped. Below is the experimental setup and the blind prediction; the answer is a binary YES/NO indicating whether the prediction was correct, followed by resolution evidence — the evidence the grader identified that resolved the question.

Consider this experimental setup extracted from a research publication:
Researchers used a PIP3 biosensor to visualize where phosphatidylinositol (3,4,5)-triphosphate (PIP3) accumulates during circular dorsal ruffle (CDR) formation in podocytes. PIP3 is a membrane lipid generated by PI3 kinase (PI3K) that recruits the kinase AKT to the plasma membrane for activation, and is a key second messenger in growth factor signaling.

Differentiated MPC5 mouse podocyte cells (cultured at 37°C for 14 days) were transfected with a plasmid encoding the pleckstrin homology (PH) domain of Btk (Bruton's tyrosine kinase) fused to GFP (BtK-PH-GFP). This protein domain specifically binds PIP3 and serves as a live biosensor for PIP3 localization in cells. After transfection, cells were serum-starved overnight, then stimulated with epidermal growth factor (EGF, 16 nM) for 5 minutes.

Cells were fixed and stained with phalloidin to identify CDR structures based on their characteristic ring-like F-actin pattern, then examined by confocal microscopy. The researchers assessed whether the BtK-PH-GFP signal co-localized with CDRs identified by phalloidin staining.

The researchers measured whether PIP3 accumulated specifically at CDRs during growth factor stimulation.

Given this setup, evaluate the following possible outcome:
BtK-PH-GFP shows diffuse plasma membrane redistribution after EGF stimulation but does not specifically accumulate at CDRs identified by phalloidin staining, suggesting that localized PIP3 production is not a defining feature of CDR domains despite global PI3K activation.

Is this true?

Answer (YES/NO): NO